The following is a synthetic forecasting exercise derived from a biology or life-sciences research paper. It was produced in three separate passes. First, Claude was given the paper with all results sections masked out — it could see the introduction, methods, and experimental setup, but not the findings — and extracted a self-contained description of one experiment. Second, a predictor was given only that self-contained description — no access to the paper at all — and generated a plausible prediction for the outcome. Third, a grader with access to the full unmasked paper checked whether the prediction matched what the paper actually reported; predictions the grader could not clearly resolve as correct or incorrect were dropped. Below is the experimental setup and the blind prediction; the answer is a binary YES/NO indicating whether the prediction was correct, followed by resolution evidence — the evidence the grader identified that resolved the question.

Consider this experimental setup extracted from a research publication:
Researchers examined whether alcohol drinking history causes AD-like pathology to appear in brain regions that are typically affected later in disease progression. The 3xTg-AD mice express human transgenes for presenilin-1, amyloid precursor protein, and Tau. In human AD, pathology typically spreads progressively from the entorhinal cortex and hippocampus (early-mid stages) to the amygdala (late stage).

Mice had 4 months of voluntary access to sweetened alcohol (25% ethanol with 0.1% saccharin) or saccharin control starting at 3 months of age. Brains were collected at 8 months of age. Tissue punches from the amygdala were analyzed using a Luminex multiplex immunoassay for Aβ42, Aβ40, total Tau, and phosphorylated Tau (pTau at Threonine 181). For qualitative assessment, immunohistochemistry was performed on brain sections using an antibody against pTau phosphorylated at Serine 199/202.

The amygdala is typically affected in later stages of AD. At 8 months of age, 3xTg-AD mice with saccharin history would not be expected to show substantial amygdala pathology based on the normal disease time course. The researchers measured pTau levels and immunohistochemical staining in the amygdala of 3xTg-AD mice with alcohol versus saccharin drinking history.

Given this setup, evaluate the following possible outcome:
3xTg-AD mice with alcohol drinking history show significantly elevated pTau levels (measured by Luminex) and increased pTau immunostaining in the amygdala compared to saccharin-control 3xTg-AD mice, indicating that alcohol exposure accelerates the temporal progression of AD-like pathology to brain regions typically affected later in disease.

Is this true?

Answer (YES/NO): NO